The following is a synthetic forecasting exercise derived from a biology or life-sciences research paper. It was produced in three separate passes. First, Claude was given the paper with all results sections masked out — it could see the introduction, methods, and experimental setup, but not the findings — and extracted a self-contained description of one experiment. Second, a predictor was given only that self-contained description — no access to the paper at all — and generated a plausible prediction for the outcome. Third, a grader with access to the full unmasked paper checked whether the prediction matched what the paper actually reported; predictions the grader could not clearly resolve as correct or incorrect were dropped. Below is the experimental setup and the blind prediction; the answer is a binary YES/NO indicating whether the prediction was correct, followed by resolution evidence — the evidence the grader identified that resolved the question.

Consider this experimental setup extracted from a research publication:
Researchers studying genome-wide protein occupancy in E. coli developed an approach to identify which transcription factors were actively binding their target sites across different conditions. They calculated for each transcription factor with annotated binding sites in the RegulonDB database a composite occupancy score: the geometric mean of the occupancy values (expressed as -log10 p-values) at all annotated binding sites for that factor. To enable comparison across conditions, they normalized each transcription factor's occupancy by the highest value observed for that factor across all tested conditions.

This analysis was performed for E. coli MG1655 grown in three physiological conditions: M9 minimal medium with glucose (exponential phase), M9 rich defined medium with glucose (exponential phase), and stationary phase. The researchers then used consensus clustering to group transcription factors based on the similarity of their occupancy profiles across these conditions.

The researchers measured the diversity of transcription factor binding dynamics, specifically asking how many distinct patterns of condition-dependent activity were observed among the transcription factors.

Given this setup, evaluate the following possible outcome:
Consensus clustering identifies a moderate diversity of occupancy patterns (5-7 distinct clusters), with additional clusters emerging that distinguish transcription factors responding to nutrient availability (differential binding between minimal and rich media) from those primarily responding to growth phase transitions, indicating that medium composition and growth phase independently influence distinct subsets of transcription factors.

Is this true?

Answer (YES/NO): NO